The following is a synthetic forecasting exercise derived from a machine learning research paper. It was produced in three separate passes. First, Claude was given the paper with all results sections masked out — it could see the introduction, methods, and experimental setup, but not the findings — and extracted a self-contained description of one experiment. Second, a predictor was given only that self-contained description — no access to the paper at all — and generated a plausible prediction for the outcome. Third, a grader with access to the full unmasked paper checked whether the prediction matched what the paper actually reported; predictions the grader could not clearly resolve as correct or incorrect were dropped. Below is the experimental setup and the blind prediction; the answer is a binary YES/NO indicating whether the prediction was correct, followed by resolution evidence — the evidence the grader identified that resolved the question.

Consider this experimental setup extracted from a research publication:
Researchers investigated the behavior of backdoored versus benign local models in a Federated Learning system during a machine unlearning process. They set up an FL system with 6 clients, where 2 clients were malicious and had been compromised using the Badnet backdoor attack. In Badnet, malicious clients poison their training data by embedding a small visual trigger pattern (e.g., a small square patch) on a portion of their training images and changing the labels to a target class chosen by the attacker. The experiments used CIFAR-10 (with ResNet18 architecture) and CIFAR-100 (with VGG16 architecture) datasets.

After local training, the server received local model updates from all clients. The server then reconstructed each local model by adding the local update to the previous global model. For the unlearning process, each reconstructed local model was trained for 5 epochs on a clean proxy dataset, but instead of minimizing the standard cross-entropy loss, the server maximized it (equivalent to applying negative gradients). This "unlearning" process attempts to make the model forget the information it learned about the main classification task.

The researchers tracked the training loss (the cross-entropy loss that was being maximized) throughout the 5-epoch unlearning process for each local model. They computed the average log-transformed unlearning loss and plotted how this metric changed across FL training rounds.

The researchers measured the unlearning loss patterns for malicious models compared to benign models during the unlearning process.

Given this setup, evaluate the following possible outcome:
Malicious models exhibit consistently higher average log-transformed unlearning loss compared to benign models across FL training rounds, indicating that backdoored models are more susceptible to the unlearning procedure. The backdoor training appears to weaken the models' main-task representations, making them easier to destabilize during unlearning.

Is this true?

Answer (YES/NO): YES